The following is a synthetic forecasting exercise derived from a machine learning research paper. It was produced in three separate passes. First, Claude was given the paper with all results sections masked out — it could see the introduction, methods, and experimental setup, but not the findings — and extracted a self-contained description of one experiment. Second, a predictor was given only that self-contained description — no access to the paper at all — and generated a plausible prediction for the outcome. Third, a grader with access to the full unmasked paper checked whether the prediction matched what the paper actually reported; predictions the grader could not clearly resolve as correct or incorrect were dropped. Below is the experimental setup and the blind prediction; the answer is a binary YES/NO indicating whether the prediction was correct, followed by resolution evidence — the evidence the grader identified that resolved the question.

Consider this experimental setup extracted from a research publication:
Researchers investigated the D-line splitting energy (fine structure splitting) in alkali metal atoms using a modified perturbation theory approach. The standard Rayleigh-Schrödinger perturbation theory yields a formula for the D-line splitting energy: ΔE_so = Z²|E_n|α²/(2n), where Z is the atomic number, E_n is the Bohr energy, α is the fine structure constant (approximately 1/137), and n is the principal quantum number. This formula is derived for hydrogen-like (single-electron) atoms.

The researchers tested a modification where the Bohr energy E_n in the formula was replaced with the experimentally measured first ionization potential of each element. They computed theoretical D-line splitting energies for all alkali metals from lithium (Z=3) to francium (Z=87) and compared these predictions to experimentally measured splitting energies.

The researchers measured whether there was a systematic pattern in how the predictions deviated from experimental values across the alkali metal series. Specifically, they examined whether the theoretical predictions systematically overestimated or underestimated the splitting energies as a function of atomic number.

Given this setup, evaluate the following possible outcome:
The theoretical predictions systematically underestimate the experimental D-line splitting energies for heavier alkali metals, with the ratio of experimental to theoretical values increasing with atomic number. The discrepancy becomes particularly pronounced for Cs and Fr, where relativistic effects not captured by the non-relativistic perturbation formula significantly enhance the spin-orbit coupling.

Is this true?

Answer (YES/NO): NO